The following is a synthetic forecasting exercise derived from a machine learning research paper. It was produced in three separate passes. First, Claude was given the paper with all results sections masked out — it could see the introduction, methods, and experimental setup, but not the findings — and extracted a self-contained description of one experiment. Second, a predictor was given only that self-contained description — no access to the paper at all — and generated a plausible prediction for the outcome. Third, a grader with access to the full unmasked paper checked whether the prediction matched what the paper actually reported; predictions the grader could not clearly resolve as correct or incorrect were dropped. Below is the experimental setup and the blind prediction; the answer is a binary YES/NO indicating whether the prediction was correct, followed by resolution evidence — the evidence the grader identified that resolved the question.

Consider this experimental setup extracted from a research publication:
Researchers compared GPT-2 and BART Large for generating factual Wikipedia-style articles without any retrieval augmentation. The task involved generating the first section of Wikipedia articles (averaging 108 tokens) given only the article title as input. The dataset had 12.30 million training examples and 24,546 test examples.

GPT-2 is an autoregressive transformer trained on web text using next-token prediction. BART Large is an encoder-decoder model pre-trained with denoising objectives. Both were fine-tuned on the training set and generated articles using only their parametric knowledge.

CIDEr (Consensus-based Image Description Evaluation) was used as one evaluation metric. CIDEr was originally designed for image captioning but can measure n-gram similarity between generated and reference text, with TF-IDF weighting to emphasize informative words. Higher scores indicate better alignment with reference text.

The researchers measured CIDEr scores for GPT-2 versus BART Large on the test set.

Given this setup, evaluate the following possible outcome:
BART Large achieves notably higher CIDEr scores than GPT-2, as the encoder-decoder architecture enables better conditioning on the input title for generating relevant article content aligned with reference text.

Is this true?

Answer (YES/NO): YES